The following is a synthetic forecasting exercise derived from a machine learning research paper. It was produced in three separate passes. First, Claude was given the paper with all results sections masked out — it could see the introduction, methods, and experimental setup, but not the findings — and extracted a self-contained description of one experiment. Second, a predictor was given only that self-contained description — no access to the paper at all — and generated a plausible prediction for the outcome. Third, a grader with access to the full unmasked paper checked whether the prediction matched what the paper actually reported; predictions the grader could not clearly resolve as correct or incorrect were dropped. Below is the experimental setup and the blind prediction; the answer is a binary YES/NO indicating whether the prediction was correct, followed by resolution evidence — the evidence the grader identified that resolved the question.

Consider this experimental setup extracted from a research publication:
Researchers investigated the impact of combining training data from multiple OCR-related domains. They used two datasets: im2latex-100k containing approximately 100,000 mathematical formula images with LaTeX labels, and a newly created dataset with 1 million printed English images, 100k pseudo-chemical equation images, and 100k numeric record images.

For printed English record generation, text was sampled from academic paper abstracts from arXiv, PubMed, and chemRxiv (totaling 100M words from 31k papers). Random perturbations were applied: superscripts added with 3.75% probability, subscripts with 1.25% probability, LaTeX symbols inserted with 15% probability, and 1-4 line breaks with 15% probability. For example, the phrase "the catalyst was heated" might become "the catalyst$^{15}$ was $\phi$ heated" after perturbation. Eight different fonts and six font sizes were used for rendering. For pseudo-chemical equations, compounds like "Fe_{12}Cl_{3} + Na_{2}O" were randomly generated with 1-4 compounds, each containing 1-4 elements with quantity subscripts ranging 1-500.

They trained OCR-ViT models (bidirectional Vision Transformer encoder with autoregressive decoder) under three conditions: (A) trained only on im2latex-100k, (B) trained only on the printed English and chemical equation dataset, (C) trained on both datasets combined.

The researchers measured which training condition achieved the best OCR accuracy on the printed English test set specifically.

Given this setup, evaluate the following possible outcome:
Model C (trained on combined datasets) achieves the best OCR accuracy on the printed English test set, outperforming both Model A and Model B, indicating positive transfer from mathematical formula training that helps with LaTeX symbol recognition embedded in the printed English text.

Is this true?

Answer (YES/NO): NO